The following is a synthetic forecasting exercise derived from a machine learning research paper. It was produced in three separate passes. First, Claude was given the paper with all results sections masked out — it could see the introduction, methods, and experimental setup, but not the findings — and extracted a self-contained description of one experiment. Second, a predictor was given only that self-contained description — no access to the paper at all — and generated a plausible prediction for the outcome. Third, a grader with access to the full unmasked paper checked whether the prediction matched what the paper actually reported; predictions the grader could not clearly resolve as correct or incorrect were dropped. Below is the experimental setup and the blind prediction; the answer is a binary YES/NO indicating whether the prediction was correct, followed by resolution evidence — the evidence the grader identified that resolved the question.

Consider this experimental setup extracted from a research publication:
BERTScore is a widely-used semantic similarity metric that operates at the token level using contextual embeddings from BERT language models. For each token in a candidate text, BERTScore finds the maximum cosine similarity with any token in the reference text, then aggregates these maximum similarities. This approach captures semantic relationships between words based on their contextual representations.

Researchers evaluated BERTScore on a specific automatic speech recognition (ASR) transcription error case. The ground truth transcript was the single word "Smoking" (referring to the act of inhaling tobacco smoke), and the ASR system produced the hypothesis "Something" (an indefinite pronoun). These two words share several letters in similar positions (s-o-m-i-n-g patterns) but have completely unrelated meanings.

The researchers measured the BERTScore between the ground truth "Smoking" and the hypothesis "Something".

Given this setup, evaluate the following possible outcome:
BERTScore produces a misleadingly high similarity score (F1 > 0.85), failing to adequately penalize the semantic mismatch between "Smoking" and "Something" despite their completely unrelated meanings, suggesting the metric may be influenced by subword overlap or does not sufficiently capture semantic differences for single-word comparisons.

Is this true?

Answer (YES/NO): YES